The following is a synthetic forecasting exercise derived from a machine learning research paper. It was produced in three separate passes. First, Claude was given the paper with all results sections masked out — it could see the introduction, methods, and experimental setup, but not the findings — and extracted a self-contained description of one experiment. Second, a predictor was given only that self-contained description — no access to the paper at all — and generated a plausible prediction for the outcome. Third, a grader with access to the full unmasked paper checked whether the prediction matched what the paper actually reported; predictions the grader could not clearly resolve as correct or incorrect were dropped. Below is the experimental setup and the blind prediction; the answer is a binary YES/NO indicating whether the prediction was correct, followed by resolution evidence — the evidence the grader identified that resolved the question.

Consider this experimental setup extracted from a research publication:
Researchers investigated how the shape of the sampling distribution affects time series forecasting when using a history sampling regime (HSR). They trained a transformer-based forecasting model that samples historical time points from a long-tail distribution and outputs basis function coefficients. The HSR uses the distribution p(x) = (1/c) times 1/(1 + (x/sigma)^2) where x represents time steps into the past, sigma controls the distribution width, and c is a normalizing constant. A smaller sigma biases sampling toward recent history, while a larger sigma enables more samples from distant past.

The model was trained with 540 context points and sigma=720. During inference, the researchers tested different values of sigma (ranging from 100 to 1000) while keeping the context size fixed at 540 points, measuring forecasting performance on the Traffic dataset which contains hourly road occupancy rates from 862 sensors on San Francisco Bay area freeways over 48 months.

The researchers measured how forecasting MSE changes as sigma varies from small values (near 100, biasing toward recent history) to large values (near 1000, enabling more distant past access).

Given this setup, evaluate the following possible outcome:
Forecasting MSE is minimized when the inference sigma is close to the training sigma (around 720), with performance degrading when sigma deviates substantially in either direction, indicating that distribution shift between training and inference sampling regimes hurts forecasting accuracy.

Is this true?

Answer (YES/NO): NO